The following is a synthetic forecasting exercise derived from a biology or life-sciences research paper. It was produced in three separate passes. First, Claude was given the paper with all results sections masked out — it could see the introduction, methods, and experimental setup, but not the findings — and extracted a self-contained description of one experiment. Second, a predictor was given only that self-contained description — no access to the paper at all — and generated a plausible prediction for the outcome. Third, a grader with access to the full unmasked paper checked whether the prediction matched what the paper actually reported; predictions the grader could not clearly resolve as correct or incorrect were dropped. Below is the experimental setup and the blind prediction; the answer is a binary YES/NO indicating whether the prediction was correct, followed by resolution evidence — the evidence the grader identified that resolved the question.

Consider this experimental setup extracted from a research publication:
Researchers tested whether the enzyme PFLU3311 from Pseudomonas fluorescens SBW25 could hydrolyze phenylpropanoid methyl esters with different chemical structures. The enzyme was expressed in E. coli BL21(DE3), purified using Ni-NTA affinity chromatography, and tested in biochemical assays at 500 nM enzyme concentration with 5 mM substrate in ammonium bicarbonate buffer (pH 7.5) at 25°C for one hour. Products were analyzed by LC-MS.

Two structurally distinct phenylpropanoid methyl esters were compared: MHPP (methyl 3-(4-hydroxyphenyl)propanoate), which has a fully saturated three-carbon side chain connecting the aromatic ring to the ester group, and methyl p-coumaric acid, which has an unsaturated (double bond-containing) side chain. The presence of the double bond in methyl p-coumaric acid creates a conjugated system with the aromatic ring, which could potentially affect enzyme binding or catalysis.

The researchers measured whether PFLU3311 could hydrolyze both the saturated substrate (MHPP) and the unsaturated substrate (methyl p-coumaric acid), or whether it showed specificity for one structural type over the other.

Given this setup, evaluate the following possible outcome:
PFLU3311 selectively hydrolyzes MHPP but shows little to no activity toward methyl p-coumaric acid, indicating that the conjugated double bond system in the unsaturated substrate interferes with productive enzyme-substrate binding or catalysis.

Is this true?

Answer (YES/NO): NO